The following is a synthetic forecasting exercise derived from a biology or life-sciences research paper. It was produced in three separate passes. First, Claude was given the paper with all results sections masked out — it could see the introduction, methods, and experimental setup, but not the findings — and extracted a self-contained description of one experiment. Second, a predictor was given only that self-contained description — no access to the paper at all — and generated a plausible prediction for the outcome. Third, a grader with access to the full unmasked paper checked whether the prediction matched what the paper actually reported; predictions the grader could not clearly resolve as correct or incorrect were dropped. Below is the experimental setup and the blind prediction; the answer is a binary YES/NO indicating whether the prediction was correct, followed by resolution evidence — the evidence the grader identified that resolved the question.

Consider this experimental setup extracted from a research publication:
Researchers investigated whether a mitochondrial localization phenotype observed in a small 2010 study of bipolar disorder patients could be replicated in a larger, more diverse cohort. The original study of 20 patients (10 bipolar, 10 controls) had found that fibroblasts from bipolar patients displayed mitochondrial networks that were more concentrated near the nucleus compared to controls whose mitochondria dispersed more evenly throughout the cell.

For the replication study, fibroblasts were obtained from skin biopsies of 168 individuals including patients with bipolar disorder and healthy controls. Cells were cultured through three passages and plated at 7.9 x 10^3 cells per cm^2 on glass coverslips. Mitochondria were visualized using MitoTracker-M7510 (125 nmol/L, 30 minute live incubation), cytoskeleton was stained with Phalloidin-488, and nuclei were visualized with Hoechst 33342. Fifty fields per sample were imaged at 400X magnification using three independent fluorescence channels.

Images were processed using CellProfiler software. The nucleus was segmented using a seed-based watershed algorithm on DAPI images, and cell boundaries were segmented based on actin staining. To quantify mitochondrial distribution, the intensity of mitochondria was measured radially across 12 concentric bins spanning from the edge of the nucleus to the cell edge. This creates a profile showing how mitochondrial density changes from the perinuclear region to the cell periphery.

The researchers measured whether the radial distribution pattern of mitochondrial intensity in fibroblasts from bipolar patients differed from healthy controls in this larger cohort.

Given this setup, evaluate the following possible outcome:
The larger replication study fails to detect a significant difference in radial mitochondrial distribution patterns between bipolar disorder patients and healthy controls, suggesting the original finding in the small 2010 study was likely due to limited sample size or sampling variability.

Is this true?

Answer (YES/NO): NO